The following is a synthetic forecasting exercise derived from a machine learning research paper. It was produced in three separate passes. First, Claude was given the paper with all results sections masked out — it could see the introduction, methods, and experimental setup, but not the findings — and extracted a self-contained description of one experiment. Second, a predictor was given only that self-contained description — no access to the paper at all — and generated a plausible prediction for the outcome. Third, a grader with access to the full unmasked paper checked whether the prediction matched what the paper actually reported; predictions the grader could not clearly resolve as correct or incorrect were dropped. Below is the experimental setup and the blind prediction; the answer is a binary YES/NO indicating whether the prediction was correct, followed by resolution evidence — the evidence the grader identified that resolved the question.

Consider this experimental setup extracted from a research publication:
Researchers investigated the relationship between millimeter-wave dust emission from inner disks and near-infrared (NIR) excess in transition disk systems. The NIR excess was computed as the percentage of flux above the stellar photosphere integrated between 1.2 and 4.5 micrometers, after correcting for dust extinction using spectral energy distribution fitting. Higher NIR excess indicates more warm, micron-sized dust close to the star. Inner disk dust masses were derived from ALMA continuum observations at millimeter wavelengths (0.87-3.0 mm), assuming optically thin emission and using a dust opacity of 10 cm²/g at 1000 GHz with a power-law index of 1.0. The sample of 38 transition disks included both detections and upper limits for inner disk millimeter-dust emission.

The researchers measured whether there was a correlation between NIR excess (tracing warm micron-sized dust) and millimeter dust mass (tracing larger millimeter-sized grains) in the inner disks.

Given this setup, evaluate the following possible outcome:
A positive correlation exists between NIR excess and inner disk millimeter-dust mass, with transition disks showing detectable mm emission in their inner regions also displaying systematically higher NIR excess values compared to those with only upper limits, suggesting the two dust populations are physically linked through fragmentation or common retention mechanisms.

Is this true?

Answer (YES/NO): NO